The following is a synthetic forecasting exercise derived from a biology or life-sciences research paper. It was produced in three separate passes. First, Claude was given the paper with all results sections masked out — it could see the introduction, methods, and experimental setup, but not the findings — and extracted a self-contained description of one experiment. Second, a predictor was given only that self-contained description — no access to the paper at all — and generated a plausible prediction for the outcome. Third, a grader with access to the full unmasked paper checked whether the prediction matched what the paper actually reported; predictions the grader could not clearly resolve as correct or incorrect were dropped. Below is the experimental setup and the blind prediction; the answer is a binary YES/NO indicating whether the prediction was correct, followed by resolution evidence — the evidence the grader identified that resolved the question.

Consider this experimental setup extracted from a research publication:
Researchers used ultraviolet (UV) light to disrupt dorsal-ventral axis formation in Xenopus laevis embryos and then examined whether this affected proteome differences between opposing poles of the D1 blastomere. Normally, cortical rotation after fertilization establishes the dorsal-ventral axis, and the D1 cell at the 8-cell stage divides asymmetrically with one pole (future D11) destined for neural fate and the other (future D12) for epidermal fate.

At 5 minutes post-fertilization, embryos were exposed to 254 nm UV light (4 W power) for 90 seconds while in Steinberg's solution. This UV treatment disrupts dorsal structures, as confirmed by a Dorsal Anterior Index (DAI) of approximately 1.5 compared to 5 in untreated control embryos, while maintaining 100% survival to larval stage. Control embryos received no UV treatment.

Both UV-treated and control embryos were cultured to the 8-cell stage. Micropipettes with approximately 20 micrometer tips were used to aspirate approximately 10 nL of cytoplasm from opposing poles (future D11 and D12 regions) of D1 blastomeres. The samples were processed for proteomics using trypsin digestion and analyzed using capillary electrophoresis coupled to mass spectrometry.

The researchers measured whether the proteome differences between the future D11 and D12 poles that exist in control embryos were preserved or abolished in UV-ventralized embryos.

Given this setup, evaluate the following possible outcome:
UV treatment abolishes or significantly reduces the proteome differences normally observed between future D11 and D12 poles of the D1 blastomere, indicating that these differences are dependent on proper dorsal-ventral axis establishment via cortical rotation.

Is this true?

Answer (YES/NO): NO